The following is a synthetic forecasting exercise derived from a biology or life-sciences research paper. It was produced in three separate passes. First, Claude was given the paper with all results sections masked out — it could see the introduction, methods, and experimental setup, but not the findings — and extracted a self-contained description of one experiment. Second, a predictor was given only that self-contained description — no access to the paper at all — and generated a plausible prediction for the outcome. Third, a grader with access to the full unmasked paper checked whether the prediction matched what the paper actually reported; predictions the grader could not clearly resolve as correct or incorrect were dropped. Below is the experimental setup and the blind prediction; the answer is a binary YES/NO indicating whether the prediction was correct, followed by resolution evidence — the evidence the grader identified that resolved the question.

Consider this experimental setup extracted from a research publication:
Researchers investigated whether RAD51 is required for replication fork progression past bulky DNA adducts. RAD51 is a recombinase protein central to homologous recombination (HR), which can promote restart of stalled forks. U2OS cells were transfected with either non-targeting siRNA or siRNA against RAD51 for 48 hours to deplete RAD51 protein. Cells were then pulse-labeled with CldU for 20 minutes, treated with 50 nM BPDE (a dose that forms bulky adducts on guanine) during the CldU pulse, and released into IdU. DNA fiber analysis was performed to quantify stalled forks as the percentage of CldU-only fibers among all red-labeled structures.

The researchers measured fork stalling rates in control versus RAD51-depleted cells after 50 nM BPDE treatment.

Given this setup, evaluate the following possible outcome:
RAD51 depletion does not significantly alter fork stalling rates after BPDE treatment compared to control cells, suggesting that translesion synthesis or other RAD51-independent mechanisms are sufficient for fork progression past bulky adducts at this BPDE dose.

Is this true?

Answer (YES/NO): YES